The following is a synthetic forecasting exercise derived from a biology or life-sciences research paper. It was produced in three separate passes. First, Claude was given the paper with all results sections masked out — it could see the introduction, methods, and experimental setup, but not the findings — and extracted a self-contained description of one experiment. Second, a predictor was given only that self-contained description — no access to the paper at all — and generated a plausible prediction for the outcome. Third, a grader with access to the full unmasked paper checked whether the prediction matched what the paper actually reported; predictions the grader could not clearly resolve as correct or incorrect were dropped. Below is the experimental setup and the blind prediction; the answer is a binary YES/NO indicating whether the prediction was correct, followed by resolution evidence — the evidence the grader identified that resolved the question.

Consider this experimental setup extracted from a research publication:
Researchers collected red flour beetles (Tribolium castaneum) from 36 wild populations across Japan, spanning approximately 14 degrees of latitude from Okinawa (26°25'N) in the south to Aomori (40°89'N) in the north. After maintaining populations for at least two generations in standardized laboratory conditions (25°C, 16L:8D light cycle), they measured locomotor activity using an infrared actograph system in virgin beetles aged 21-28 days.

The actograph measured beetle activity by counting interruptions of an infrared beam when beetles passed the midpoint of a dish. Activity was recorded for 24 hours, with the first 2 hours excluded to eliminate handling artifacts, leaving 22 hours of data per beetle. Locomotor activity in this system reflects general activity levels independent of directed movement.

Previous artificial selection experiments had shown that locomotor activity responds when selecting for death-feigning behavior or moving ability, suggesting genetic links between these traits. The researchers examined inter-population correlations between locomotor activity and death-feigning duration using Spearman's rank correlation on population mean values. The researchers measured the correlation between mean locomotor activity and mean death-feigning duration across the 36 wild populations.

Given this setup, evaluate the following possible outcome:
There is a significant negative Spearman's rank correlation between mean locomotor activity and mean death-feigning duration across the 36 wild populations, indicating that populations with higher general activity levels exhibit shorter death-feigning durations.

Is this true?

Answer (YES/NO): NO